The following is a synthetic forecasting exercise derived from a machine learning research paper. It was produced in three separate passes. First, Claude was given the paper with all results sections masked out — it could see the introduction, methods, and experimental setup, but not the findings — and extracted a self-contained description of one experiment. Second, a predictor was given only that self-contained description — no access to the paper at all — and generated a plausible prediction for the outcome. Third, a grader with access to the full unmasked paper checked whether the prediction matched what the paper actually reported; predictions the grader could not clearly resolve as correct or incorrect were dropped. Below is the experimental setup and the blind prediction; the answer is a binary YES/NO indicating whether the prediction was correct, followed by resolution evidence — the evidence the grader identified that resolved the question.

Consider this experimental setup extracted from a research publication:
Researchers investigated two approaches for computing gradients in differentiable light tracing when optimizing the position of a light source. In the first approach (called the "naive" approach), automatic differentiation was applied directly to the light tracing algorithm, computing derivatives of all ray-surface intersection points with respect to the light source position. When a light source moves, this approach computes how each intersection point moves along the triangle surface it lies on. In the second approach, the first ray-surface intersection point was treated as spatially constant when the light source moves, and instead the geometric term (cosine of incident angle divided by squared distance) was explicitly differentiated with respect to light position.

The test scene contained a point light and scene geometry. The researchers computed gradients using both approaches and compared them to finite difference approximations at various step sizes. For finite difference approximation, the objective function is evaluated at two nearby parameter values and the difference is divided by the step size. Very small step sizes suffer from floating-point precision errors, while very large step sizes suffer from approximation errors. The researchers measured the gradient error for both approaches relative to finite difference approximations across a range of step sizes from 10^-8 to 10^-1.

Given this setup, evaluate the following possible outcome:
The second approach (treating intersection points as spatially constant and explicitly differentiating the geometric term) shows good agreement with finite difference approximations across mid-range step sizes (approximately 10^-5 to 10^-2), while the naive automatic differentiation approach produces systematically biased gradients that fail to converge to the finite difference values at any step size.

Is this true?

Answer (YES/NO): NO